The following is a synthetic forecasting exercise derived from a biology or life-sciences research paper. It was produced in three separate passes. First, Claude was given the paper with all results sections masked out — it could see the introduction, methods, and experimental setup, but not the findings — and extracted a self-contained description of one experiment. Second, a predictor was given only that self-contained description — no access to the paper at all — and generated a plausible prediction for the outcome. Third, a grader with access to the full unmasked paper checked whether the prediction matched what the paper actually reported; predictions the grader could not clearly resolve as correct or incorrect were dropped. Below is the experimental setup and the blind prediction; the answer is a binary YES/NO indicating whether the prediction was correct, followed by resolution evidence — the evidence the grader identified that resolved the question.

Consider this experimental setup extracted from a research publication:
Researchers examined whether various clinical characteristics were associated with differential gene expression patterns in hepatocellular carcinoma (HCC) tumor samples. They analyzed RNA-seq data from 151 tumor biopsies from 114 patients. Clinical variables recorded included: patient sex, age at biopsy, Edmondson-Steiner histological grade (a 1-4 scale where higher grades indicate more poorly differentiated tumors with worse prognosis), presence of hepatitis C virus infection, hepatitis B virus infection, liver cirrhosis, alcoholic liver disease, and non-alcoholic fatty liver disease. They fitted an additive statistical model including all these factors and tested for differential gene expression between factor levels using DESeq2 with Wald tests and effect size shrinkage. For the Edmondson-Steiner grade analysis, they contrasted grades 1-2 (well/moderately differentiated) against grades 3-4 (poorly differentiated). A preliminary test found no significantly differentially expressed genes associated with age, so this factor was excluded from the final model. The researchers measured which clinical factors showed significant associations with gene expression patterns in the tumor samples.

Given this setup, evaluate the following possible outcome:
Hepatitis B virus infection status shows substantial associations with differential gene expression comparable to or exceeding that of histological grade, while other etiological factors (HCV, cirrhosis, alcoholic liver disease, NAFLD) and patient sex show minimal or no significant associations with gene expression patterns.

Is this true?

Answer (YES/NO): NO